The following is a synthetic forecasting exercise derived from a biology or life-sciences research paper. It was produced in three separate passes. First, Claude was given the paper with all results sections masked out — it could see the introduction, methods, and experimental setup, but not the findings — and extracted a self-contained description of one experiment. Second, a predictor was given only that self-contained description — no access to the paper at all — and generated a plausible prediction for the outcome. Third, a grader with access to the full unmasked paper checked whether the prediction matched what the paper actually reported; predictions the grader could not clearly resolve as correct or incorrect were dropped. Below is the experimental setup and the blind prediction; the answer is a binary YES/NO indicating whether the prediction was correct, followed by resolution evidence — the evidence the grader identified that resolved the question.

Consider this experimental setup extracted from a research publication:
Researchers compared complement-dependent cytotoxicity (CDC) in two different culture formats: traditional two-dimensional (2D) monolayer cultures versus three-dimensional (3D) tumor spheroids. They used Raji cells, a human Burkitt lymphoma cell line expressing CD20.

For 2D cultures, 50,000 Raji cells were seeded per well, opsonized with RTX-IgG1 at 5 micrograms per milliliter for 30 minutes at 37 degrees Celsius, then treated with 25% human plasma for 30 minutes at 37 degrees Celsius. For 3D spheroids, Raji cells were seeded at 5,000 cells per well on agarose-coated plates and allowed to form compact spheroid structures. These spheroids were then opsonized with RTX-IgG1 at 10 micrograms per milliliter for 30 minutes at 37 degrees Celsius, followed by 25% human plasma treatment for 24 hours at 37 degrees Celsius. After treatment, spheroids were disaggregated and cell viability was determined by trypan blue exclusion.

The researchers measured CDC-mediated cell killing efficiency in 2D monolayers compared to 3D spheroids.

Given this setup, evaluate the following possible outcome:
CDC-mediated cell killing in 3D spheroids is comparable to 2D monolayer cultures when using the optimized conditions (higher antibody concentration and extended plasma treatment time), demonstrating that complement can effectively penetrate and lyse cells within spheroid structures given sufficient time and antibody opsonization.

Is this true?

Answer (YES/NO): NO